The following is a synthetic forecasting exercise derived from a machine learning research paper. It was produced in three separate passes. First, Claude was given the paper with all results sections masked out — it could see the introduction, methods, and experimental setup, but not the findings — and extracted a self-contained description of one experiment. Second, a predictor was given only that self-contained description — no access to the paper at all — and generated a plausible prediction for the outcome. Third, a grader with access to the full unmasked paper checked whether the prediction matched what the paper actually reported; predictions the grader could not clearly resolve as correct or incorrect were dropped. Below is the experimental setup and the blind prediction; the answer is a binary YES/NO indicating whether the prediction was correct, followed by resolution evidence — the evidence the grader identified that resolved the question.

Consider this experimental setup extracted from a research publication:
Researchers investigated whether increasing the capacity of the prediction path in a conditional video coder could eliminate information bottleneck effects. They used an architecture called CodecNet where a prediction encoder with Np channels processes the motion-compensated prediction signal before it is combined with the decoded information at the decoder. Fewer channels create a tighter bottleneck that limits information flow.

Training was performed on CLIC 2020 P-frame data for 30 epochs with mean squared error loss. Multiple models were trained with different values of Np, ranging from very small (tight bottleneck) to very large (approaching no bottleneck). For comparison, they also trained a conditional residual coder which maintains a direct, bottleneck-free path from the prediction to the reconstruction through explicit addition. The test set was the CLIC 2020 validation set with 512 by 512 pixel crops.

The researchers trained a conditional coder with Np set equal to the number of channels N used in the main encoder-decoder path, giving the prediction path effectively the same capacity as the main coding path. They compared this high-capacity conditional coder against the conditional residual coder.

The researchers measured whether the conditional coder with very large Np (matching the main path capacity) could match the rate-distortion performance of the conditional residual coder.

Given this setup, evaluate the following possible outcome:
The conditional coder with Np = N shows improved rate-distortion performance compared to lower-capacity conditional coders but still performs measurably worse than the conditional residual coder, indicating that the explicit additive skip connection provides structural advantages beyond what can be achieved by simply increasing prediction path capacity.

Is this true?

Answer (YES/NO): YES